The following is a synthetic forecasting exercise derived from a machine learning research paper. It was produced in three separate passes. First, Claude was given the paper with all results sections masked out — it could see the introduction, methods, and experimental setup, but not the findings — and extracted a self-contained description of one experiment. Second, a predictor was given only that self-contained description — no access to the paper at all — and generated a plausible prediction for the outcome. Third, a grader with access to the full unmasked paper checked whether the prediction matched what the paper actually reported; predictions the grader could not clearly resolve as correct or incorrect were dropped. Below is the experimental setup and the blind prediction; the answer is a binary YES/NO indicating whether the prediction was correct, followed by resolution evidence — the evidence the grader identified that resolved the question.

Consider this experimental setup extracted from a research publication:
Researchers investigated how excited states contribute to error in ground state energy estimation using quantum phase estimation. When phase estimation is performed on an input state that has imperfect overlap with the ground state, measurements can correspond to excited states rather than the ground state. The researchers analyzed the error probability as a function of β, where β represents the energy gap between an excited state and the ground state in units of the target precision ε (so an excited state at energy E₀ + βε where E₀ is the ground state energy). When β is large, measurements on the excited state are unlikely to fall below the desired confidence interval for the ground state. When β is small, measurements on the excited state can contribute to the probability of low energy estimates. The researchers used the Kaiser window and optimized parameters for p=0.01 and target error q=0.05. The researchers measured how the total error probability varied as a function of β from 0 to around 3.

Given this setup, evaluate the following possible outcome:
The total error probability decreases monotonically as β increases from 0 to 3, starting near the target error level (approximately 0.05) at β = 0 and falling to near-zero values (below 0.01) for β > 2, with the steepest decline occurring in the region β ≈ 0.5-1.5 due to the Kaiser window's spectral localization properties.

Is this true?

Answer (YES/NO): NO